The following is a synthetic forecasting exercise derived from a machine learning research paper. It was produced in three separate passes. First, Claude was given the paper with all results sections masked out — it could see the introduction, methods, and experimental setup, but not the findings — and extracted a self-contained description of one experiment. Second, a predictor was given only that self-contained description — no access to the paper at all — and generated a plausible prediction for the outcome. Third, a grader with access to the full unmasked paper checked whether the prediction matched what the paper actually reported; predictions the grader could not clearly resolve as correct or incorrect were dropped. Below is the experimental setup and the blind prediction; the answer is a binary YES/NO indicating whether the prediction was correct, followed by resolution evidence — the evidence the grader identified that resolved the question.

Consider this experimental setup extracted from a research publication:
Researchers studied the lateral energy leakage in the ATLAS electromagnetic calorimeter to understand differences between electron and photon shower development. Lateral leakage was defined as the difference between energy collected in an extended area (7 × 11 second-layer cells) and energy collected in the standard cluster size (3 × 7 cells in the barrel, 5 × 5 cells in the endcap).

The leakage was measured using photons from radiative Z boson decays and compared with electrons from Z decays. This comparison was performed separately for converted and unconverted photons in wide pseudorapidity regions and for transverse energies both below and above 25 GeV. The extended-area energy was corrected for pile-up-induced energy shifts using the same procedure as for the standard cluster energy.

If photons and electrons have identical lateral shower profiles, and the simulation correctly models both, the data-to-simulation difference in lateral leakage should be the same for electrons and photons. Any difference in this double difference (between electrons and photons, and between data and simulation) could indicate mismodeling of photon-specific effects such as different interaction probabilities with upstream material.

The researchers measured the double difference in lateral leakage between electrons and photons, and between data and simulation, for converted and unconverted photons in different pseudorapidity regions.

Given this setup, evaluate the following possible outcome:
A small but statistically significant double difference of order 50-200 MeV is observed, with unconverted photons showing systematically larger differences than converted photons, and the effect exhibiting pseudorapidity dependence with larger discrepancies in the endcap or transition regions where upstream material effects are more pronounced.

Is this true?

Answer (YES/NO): NO